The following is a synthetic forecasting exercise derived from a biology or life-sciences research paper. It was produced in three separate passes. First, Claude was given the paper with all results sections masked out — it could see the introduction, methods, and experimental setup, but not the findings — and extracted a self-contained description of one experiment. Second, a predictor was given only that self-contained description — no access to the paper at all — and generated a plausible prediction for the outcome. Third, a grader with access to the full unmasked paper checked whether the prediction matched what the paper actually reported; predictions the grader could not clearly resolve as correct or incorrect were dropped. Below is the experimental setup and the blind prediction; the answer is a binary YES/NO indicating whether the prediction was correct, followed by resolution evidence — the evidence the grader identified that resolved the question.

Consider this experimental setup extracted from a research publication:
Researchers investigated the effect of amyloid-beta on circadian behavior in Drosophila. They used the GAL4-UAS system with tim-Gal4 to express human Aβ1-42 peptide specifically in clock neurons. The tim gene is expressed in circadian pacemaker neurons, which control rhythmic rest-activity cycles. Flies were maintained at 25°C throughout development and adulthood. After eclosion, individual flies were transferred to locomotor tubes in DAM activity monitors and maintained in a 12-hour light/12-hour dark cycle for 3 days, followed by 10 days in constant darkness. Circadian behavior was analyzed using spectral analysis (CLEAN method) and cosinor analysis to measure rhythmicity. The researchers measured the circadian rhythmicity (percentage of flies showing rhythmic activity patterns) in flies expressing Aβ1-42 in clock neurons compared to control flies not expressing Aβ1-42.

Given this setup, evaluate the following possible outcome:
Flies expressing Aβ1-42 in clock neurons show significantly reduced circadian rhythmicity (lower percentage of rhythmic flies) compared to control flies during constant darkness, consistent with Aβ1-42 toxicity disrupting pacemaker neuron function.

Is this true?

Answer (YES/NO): NO